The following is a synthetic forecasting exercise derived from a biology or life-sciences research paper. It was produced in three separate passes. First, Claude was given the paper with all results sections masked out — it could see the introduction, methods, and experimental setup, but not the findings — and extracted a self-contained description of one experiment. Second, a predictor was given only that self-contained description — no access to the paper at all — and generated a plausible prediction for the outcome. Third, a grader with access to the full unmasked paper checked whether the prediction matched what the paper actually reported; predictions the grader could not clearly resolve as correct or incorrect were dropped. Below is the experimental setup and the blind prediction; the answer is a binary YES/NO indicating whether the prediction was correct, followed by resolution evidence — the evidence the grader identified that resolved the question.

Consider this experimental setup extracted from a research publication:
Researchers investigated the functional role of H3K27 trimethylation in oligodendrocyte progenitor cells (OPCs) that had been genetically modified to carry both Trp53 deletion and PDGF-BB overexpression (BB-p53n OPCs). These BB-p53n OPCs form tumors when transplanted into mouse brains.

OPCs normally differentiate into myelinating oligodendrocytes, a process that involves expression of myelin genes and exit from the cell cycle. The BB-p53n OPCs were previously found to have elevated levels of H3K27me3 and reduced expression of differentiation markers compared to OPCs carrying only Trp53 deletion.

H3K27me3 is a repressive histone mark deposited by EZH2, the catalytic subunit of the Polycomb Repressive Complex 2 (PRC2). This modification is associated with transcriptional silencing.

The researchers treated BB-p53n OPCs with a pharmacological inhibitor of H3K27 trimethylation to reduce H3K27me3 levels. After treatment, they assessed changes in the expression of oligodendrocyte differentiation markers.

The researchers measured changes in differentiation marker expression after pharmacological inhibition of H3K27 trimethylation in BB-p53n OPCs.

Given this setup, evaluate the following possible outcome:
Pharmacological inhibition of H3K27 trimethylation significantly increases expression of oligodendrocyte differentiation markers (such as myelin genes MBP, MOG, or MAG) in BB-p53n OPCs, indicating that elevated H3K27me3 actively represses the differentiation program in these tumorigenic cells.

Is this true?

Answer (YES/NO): NO